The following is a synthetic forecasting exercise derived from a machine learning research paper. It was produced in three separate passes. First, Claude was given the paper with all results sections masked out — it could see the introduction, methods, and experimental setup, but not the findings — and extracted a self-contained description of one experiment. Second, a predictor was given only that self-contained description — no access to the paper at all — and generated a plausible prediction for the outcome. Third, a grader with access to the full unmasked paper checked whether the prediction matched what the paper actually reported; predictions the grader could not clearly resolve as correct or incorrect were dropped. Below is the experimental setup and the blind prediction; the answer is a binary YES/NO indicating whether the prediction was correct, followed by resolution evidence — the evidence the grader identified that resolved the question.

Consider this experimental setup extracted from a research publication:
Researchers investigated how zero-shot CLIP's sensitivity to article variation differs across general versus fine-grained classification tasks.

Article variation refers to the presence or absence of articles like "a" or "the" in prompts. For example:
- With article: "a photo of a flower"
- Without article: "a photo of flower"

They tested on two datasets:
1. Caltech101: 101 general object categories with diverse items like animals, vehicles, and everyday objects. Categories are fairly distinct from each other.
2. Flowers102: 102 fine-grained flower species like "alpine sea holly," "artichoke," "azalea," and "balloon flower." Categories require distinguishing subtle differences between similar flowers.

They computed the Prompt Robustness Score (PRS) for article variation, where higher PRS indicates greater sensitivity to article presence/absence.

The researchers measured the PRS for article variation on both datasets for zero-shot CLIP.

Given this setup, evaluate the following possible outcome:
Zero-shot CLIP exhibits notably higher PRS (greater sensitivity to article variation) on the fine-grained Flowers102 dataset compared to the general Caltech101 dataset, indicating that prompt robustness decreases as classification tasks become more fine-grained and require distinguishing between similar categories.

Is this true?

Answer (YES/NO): NO